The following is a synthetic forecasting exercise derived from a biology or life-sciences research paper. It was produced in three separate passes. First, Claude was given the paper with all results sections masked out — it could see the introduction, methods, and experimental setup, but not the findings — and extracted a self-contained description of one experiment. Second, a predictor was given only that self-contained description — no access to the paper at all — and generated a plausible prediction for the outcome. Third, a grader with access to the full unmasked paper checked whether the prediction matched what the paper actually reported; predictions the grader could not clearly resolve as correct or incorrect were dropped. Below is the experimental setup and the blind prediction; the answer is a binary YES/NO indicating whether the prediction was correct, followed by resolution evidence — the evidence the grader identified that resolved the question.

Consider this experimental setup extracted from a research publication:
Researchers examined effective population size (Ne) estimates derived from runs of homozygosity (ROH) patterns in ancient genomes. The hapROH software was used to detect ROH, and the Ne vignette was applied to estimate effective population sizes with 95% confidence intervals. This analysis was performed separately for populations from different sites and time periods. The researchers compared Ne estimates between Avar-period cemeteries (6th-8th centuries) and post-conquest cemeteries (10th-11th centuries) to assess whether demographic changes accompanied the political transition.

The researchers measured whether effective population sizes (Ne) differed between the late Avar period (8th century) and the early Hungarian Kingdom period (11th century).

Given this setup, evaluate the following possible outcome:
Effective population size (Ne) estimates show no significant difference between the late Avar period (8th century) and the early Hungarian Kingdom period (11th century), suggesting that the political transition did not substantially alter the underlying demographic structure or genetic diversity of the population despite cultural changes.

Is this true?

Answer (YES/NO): NO